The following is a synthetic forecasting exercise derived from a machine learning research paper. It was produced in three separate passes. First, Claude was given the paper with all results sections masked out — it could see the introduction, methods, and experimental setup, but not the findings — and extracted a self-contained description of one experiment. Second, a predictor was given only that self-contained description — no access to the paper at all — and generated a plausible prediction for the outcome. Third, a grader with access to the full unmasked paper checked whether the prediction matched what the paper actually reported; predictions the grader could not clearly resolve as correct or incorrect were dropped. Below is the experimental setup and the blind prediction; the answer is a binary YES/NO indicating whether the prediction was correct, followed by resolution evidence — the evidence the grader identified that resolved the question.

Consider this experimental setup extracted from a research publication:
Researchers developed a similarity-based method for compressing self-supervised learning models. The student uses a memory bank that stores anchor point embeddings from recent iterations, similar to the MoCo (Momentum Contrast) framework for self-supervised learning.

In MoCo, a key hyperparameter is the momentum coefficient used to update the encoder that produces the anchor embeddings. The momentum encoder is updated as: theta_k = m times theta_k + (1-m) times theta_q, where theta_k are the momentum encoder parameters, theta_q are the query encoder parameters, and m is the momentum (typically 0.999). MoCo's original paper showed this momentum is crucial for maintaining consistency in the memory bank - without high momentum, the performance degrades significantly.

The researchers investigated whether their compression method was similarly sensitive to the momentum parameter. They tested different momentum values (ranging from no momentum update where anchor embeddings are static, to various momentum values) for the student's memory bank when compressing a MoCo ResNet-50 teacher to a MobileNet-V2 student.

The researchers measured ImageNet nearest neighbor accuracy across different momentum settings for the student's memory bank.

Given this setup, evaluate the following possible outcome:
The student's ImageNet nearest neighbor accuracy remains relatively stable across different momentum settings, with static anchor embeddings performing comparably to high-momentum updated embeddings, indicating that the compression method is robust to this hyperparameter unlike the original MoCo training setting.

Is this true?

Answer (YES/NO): YES